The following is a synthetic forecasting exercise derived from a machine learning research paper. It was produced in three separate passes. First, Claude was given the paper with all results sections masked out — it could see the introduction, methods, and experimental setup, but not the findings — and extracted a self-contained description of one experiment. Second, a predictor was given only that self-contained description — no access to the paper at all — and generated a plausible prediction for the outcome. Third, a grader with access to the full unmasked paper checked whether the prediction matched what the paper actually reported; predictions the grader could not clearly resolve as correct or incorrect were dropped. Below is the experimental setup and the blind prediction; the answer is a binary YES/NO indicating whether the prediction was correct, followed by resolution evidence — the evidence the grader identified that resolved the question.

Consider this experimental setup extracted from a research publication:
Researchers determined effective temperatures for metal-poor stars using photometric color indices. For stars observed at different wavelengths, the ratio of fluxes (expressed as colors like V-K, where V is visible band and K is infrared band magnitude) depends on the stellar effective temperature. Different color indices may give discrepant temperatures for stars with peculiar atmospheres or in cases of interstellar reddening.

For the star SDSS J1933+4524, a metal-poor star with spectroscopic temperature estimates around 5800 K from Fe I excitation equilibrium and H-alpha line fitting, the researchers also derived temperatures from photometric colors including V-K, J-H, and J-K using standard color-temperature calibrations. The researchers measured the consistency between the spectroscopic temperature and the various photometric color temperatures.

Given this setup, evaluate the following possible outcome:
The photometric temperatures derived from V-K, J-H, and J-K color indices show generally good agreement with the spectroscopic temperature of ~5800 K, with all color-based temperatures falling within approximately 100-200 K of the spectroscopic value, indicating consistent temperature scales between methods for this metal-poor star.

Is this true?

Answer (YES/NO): NO